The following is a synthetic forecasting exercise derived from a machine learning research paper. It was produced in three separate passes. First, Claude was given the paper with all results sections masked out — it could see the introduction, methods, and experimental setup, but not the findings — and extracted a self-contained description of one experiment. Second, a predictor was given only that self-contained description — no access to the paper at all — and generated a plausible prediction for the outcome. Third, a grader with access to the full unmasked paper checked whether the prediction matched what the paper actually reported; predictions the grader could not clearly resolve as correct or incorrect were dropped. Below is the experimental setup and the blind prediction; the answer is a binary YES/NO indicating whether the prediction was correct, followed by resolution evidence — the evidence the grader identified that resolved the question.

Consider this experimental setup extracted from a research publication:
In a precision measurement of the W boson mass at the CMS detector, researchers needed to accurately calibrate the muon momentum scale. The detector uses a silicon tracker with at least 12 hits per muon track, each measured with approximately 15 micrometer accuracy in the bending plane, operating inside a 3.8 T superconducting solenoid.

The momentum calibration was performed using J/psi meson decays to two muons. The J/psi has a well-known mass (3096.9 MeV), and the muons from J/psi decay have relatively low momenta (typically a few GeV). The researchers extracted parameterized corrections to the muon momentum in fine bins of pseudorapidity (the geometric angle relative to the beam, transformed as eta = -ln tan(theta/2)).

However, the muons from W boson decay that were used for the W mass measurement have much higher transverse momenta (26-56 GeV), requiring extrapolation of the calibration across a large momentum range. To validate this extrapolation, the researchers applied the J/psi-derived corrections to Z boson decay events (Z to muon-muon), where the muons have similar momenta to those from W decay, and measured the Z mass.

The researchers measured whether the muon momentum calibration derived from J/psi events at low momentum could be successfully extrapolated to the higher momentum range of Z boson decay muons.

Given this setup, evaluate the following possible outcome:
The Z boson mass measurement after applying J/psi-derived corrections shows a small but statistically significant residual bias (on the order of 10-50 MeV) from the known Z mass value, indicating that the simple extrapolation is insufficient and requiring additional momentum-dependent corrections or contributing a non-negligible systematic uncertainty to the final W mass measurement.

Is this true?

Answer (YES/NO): NO